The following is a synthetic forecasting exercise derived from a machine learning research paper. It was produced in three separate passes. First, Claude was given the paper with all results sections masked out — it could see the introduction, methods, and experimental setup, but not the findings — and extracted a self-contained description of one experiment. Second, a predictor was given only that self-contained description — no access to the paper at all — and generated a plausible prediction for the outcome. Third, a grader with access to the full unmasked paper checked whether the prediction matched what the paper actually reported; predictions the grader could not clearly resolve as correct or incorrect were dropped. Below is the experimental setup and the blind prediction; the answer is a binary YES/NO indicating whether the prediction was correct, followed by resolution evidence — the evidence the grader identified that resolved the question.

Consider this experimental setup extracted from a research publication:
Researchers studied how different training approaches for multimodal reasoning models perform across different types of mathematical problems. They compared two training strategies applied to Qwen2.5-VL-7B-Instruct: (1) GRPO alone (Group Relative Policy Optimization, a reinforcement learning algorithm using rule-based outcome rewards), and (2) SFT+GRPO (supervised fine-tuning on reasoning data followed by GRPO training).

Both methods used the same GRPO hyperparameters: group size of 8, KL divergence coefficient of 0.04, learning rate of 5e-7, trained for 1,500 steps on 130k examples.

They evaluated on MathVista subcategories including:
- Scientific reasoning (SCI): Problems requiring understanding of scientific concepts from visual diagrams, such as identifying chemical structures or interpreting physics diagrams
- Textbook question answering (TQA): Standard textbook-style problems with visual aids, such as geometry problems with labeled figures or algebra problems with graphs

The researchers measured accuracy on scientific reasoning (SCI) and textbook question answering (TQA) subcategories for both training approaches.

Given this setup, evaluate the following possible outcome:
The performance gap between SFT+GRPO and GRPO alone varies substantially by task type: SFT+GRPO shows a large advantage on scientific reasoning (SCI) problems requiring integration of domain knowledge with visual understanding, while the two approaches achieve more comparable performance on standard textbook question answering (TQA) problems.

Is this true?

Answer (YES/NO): NO